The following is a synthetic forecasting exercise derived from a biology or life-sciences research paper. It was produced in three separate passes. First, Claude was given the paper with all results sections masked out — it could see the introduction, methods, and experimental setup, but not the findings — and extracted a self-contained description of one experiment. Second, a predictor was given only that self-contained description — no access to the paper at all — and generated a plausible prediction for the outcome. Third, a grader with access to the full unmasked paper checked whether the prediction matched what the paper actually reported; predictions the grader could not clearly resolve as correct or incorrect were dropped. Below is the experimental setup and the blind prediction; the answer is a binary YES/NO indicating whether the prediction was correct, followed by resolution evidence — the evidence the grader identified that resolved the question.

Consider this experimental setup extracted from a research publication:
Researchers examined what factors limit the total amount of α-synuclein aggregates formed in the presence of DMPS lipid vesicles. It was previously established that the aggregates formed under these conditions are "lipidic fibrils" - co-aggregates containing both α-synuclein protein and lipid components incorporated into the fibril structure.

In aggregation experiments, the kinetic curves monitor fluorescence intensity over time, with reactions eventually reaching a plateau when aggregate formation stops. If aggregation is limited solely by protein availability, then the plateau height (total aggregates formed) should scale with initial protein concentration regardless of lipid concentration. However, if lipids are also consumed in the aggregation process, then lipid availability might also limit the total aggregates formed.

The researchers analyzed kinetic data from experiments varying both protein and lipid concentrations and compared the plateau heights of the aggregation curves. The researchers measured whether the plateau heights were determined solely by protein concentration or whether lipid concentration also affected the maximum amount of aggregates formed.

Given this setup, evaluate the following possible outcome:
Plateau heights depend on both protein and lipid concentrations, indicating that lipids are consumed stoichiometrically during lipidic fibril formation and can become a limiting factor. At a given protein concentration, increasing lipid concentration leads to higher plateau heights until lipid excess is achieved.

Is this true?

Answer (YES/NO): YES